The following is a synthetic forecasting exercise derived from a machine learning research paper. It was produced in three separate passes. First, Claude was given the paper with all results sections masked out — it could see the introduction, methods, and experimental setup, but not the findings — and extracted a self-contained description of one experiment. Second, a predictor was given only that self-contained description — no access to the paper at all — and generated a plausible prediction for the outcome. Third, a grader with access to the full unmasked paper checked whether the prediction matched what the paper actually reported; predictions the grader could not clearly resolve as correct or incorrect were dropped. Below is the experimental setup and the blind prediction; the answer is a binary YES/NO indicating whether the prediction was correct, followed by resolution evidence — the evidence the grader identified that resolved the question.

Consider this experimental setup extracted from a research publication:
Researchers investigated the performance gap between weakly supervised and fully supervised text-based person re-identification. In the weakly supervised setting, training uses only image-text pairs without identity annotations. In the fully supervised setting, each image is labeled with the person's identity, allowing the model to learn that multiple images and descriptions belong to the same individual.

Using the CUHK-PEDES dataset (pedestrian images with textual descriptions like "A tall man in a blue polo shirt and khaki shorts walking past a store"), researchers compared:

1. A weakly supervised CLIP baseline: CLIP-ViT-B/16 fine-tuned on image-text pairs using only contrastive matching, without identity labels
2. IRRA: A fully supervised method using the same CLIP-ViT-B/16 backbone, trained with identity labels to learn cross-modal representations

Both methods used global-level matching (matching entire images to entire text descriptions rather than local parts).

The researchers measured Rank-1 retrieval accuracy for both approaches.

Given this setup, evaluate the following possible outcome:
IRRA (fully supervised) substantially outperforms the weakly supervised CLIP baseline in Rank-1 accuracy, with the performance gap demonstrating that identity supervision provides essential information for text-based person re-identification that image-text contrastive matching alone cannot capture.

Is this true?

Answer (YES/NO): YES